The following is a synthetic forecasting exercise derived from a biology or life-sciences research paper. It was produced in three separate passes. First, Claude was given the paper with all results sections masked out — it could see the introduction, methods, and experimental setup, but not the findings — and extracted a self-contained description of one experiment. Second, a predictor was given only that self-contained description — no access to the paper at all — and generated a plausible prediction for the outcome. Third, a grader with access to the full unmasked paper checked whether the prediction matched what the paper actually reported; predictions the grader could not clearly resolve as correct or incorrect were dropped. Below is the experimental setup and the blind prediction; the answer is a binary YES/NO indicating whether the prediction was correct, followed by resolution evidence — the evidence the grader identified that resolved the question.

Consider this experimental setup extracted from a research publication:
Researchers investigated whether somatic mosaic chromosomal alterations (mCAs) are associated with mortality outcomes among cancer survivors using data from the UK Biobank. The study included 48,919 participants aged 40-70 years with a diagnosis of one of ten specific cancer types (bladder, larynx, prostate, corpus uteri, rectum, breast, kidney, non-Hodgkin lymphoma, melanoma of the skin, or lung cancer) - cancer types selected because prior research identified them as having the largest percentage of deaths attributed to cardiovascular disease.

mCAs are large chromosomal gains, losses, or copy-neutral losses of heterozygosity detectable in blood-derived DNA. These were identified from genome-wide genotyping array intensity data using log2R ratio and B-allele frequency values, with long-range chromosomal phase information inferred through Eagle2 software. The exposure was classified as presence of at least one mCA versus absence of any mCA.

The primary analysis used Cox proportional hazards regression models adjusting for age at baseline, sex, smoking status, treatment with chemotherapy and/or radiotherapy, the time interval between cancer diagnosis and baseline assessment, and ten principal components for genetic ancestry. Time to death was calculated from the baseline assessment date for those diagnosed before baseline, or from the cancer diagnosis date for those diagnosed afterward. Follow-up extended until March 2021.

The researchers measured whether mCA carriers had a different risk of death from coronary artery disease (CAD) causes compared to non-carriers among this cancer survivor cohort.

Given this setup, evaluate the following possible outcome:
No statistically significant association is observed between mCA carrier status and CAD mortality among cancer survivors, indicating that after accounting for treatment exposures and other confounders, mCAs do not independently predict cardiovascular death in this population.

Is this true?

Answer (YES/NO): NO